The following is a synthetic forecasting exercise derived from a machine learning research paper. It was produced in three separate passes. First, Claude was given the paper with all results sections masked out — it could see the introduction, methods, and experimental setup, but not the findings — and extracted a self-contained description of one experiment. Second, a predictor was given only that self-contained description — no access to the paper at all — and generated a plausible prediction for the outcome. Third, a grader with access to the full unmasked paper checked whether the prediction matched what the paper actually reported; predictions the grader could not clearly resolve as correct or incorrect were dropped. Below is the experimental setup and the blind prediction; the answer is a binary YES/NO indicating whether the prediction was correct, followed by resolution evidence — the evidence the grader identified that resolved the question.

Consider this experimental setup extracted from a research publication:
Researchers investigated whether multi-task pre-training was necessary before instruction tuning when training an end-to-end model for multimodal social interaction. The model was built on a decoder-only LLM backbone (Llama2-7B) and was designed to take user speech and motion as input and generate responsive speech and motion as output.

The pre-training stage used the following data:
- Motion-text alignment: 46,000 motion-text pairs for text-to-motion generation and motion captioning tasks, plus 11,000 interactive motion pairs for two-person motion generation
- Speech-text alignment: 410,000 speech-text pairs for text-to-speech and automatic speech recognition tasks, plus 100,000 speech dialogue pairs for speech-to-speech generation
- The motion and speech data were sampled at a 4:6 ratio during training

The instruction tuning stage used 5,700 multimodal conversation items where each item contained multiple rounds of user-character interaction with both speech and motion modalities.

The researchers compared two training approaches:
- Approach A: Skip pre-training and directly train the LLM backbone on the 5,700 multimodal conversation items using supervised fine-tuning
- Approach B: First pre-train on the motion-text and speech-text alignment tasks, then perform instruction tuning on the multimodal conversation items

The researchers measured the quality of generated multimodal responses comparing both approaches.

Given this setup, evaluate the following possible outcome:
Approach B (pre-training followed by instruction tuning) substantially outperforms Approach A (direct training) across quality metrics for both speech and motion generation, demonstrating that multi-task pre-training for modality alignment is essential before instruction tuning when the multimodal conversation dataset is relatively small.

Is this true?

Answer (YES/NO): YES